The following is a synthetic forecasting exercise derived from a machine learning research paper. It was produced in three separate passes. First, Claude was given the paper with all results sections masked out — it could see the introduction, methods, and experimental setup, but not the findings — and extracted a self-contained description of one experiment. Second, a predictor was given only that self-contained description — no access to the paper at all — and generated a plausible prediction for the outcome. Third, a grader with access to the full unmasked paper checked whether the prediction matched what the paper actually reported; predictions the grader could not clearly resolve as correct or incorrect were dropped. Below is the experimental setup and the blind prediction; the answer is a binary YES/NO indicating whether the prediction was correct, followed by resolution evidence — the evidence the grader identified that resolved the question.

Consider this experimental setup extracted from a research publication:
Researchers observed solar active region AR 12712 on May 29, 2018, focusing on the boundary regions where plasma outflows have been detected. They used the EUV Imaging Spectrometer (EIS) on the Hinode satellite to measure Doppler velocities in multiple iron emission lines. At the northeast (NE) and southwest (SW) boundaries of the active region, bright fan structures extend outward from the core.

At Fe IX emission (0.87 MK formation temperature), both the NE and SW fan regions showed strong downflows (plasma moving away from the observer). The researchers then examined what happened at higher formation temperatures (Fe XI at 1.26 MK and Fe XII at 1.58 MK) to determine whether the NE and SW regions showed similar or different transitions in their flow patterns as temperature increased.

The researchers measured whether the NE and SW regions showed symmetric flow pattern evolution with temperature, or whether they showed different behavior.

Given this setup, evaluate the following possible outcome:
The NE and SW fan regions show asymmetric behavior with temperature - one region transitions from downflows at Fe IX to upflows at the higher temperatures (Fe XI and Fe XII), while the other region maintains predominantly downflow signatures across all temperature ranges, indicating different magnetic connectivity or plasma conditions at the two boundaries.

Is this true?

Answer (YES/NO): NO